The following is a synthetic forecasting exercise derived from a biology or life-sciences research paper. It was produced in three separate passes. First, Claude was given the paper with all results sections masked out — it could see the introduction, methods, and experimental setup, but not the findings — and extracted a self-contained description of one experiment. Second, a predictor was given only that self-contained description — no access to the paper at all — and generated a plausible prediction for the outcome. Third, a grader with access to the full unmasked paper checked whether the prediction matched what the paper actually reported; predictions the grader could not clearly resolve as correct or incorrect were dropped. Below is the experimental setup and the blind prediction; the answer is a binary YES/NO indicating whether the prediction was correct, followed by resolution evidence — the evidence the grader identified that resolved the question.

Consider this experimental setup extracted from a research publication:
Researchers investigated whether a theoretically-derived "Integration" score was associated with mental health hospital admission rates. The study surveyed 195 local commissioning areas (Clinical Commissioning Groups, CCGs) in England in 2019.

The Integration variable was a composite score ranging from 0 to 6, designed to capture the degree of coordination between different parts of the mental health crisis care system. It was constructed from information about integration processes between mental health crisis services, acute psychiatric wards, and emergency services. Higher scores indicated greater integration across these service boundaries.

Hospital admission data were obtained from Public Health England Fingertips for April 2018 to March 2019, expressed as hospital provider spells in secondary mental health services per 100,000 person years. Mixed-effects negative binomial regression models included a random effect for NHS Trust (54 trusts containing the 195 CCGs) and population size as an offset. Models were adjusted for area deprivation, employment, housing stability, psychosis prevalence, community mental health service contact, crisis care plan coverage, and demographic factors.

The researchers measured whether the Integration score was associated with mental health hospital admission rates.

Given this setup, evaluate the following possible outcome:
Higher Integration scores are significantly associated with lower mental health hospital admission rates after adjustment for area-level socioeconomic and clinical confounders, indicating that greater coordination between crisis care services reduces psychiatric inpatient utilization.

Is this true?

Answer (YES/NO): NO